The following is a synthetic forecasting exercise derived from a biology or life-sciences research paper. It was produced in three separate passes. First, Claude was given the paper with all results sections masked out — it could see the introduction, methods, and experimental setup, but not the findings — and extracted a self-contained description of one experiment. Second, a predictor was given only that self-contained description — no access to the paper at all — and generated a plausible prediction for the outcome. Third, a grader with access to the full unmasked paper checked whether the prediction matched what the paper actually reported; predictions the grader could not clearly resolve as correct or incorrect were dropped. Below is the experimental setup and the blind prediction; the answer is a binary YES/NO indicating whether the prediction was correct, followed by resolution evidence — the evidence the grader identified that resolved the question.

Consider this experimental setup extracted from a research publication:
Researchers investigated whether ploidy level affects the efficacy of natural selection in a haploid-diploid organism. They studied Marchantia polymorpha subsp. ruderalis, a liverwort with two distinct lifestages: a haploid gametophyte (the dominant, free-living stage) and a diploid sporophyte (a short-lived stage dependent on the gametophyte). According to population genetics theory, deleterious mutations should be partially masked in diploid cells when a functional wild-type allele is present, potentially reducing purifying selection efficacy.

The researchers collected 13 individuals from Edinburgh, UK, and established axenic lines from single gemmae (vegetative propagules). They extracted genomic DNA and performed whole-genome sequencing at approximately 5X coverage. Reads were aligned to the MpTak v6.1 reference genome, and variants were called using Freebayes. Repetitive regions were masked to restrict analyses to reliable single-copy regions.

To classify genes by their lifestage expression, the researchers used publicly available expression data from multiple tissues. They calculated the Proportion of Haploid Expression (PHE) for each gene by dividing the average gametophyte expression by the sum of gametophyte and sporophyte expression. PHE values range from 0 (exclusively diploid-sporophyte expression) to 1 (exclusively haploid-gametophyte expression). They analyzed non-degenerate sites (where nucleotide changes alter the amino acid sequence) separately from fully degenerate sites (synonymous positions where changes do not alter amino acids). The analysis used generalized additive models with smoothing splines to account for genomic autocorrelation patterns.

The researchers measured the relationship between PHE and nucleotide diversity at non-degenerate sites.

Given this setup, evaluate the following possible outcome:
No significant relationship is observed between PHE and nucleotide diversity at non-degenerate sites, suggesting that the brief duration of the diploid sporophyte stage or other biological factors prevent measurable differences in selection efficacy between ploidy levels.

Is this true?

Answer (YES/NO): NO